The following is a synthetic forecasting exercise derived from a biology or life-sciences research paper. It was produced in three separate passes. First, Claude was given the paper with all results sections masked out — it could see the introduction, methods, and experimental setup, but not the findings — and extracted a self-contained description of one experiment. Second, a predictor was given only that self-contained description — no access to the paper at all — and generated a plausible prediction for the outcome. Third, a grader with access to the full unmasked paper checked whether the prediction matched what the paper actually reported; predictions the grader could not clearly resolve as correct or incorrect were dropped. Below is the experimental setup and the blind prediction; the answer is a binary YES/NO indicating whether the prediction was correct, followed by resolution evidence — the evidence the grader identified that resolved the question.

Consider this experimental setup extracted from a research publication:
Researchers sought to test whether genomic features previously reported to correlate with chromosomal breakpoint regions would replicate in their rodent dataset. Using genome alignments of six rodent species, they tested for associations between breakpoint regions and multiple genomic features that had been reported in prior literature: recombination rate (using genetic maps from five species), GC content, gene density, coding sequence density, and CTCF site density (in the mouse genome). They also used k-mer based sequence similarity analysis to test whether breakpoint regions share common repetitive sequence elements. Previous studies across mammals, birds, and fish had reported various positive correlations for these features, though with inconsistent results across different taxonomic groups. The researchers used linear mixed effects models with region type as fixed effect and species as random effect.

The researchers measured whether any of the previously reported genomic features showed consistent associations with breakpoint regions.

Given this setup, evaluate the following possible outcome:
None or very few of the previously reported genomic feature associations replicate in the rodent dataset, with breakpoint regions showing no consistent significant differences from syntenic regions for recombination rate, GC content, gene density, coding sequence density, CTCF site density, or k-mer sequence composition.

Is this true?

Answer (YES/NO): NO